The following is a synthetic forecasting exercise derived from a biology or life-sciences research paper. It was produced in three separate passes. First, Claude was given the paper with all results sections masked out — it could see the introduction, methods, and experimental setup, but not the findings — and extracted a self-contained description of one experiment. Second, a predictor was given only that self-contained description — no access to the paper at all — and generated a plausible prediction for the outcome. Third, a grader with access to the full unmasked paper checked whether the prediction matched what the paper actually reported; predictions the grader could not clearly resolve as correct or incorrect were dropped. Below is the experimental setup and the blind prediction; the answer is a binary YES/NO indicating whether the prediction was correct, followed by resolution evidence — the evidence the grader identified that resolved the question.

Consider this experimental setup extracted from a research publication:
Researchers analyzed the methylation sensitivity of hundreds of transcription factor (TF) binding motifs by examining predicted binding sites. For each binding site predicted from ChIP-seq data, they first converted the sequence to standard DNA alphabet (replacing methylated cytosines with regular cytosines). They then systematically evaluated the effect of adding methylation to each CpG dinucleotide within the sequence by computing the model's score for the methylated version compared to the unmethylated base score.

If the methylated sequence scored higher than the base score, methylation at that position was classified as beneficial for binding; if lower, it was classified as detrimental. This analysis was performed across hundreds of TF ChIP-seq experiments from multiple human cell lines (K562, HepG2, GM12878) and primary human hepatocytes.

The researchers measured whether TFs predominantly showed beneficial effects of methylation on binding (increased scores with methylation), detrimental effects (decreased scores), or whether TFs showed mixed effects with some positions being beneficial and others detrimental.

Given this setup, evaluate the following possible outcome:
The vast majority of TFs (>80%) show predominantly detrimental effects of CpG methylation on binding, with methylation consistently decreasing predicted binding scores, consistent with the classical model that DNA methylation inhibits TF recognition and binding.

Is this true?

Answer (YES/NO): YES